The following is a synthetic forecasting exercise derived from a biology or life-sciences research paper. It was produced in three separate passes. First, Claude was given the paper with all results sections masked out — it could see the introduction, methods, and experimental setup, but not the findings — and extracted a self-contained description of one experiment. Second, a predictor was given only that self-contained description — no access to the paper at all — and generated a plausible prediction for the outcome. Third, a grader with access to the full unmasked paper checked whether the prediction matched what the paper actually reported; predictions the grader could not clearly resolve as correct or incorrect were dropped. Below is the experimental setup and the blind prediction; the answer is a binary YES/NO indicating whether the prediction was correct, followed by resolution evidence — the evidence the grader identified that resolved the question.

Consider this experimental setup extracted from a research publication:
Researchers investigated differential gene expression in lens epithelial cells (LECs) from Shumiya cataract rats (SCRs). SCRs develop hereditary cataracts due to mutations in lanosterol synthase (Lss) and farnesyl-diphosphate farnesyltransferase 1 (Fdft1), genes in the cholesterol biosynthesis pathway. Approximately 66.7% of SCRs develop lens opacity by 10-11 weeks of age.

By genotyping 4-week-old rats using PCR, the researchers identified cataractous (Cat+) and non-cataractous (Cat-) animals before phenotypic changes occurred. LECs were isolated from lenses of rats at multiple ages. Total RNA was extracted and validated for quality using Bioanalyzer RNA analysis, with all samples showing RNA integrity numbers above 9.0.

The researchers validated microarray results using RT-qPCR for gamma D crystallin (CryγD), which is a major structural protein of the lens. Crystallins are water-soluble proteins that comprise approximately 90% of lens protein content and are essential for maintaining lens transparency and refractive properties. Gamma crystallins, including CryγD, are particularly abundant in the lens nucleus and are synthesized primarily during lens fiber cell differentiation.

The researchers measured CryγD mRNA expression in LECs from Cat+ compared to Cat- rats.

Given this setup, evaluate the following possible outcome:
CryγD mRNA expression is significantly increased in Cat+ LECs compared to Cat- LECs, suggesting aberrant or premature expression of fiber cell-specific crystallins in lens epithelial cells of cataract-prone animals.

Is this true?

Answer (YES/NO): NO